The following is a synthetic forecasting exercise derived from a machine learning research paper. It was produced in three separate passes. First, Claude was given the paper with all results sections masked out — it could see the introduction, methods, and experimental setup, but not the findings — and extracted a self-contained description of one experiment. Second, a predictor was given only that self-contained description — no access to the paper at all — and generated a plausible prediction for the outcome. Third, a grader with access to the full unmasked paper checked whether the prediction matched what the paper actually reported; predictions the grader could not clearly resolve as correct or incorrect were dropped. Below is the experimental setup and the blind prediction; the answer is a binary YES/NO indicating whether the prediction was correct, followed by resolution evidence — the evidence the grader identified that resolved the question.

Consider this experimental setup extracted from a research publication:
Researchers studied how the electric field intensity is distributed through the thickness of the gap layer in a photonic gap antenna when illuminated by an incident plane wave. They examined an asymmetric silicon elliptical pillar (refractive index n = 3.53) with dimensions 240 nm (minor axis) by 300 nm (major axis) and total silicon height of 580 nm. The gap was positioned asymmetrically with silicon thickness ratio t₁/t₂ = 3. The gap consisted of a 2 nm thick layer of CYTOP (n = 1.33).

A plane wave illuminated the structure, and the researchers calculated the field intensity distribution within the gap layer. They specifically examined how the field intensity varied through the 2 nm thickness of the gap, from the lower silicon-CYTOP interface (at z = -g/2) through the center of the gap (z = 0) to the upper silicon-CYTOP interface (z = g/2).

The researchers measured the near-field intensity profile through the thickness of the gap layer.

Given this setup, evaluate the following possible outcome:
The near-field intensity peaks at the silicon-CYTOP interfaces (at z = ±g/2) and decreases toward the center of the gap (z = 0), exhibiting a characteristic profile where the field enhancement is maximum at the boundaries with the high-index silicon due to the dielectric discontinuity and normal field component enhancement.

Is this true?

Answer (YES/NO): NO